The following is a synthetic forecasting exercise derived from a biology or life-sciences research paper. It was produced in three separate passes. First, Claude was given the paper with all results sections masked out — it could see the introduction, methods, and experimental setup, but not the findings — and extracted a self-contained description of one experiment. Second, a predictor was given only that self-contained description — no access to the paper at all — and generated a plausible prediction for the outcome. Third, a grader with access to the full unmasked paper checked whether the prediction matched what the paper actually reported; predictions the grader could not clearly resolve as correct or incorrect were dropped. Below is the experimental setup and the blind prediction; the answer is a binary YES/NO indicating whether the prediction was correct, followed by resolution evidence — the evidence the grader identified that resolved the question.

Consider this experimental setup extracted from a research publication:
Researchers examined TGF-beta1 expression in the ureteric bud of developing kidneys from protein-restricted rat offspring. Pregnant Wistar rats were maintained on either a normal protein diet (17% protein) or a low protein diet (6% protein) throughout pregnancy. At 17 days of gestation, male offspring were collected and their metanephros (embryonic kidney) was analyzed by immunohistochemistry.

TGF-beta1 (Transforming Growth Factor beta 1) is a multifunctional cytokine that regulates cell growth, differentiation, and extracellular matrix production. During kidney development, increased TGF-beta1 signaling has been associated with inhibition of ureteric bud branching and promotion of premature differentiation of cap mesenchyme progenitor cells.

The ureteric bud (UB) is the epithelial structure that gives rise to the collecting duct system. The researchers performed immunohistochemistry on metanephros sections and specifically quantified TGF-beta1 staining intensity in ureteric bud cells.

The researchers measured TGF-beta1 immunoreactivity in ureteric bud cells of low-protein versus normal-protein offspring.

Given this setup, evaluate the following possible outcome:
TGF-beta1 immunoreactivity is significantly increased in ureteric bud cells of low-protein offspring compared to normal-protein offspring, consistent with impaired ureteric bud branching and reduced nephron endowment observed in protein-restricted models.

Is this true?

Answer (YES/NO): YES